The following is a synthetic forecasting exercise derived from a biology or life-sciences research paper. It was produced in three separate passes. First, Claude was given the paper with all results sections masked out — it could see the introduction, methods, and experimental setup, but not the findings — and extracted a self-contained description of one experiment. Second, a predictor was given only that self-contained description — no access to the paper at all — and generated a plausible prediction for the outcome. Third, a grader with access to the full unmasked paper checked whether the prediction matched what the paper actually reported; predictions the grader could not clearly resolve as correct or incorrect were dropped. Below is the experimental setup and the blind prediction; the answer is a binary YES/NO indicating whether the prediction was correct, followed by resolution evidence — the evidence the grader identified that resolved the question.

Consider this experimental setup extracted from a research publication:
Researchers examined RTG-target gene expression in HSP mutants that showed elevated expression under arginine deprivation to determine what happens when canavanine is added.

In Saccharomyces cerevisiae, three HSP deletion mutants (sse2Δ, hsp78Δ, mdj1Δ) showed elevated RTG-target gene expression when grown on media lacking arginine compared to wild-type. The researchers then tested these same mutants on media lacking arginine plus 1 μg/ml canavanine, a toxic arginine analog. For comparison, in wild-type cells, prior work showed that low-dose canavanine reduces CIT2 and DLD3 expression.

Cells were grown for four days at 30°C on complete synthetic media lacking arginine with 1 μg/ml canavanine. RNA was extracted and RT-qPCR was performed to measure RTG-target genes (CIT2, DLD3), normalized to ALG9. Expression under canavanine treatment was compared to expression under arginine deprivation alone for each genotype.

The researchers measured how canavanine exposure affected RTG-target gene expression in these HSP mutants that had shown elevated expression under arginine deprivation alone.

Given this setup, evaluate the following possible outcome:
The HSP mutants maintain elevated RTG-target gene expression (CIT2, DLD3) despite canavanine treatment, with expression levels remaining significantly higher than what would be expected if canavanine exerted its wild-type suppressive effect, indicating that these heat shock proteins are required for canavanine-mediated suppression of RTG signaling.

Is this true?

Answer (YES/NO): NO